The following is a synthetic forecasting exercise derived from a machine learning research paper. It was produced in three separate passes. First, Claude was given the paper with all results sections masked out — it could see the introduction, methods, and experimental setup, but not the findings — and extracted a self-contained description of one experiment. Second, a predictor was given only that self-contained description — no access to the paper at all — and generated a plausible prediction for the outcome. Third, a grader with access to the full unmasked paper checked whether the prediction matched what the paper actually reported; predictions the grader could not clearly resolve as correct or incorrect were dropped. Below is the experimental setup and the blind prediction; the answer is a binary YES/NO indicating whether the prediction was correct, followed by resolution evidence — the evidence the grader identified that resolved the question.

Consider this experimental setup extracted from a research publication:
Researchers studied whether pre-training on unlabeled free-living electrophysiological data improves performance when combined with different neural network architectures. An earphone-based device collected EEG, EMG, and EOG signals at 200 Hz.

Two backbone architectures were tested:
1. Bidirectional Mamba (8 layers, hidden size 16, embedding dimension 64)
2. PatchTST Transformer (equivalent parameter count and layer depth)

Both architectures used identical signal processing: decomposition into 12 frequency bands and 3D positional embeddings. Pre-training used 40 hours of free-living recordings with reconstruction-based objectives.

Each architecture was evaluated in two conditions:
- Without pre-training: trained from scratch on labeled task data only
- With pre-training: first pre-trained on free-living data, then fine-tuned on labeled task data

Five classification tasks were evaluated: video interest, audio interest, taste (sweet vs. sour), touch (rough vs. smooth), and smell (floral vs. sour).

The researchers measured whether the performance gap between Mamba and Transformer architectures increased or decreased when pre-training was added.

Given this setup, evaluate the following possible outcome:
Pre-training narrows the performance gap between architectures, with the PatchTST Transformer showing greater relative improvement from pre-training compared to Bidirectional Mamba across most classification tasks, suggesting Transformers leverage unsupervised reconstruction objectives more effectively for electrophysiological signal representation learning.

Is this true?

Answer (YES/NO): NO